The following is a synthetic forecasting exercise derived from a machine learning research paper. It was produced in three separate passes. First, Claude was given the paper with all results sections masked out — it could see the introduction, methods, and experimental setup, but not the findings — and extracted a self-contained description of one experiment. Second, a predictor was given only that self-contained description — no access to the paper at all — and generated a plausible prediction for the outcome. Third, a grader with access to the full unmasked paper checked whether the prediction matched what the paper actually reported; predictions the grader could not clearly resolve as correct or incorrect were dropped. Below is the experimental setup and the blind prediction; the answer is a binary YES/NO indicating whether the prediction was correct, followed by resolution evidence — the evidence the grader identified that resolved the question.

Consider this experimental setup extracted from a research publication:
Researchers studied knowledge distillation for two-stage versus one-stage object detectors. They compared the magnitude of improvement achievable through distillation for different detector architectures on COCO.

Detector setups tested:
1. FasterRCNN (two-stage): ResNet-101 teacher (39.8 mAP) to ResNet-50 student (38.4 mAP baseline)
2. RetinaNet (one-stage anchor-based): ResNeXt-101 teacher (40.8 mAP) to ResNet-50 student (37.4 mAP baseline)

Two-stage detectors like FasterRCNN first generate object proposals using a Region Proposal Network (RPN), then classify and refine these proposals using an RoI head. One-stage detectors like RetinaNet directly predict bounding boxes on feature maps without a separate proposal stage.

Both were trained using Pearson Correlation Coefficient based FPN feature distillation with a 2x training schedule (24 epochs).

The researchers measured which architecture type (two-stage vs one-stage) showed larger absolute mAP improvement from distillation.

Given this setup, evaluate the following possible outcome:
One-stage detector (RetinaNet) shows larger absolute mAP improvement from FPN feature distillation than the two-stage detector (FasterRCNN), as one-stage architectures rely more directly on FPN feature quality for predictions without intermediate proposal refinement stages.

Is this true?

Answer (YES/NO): YES